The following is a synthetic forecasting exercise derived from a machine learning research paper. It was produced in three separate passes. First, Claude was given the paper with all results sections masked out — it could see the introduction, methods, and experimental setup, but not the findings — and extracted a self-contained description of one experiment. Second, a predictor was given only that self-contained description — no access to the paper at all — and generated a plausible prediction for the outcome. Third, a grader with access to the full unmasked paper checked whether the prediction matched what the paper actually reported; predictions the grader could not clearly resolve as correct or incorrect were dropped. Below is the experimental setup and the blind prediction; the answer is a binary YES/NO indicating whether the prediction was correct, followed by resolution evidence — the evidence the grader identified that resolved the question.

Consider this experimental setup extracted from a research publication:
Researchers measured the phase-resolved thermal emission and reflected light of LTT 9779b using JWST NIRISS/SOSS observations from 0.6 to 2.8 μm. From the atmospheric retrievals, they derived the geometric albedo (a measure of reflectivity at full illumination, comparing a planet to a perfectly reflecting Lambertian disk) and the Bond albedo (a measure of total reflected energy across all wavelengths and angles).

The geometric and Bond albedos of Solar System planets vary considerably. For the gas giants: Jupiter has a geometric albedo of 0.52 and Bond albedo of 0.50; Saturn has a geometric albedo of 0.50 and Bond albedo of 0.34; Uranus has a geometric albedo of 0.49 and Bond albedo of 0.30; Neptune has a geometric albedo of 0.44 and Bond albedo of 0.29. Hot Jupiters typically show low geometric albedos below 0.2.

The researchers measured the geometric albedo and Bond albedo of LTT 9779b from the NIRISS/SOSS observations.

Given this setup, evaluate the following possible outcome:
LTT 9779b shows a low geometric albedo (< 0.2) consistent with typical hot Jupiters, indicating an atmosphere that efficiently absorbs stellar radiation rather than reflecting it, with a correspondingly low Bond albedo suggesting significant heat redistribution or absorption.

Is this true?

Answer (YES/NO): NO